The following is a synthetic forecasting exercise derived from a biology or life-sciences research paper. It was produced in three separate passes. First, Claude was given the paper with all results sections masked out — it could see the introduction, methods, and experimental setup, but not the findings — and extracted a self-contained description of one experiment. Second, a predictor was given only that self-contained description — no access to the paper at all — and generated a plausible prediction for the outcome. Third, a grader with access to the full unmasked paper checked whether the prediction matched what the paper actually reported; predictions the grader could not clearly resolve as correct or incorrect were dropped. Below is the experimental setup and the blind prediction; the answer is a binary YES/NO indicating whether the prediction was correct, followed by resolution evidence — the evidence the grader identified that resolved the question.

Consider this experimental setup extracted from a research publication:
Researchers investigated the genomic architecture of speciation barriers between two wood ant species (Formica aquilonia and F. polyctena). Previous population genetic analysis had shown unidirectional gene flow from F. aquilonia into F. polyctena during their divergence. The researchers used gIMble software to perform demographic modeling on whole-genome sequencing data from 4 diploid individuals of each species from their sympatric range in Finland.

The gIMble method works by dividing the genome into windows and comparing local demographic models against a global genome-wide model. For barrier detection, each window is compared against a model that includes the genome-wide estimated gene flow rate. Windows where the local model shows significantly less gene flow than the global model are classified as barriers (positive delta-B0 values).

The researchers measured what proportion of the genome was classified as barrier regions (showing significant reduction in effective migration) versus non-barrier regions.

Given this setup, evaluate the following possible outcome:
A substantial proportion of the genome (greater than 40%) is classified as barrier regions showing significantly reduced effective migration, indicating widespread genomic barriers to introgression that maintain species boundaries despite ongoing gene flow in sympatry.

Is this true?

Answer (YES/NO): NO